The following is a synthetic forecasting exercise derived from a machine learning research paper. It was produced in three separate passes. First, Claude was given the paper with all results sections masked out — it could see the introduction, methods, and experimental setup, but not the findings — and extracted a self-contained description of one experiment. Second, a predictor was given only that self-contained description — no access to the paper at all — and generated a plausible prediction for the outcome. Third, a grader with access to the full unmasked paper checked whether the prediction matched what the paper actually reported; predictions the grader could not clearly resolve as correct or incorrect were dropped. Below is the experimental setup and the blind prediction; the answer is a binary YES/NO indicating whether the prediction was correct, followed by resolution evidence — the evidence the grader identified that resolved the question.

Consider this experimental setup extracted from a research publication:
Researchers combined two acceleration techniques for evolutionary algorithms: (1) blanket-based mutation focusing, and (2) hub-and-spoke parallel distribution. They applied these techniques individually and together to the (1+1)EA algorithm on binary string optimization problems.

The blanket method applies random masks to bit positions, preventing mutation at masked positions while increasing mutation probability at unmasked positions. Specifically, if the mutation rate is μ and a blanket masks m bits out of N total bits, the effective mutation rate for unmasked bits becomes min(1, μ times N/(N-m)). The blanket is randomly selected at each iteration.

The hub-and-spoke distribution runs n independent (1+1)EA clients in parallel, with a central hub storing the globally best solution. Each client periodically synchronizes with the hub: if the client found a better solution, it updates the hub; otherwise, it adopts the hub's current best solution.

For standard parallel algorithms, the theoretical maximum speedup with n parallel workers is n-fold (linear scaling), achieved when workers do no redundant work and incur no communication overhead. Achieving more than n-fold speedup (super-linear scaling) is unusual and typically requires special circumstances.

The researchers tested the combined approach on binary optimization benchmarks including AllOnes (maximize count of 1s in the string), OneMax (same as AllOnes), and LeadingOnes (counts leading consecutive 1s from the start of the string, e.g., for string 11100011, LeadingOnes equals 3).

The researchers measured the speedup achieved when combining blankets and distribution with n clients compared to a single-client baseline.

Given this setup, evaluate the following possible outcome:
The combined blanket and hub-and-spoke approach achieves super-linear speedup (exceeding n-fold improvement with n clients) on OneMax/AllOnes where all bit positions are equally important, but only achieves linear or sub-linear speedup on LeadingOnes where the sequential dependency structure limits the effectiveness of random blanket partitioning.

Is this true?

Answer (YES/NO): NO